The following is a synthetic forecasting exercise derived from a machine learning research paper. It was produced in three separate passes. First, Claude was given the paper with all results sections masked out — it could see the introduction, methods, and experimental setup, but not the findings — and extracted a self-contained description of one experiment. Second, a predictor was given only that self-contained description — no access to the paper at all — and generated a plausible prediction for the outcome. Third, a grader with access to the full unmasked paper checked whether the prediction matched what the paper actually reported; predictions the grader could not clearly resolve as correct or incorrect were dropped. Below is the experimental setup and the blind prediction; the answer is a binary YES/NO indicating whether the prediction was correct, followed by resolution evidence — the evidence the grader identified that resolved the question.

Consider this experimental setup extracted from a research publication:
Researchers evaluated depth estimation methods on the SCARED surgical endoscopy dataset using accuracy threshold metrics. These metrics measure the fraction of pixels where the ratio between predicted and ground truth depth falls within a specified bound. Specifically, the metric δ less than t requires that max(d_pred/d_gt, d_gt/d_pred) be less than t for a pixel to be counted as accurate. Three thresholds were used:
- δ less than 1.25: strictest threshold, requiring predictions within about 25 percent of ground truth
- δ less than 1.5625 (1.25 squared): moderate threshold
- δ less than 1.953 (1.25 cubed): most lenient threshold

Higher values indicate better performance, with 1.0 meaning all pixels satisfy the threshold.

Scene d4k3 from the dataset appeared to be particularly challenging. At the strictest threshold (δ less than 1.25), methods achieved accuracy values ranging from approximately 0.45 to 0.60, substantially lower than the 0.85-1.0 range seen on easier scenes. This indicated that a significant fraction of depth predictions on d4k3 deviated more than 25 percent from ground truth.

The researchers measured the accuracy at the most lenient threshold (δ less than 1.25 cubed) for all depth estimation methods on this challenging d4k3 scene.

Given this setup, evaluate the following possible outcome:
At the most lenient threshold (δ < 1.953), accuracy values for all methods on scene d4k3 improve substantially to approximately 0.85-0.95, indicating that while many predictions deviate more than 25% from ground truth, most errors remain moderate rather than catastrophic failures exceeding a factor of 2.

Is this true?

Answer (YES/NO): NO